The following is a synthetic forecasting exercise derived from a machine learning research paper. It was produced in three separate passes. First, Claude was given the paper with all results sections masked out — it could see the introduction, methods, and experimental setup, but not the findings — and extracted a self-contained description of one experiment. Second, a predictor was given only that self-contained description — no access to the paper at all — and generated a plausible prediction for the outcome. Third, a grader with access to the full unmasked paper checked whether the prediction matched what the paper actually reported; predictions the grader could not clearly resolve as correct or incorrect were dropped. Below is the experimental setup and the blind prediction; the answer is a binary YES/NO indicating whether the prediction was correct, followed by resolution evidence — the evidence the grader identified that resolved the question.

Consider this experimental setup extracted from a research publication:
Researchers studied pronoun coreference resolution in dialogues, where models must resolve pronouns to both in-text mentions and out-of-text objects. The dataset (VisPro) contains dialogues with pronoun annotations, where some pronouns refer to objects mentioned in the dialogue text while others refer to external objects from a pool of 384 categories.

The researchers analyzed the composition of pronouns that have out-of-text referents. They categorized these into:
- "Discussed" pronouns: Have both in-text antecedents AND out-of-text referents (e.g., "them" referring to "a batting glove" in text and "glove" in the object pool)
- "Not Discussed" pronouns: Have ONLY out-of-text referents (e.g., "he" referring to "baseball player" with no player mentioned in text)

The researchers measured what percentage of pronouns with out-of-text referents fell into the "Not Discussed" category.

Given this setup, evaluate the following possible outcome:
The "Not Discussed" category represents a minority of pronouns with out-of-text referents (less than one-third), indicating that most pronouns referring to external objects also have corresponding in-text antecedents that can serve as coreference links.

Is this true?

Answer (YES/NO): YES